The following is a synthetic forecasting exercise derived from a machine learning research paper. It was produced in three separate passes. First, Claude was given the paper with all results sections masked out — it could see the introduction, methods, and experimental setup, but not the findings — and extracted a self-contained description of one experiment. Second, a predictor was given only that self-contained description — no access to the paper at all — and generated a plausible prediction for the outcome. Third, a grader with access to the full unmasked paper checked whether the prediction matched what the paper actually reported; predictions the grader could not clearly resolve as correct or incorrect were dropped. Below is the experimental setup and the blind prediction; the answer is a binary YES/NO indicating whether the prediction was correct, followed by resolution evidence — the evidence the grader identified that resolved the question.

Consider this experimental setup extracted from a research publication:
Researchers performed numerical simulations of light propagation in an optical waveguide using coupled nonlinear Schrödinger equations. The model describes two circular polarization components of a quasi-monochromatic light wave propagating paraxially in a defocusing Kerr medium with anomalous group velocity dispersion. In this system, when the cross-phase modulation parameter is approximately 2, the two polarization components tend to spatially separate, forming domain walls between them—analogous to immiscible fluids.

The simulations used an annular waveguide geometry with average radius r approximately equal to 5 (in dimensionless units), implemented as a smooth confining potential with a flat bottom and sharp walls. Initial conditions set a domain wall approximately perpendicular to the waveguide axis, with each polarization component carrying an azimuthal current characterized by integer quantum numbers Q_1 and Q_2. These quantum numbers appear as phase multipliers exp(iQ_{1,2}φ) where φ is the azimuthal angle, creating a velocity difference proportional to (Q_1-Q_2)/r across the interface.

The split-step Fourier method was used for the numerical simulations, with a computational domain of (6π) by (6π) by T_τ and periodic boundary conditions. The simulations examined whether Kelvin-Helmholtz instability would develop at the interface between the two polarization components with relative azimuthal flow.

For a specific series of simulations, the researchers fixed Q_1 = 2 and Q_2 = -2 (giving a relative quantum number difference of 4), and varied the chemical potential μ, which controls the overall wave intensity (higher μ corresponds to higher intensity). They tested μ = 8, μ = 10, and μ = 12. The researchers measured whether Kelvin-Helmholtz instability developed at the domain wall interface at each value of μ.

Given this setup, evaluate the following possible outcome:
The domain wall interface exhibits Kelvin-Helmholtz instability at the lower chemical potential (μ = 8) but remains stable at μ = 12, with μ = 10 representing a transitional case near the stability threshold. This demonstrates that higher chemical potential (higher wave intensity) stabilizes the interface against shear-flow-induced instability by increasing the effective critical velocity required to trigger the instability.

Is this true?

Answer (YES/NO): NO